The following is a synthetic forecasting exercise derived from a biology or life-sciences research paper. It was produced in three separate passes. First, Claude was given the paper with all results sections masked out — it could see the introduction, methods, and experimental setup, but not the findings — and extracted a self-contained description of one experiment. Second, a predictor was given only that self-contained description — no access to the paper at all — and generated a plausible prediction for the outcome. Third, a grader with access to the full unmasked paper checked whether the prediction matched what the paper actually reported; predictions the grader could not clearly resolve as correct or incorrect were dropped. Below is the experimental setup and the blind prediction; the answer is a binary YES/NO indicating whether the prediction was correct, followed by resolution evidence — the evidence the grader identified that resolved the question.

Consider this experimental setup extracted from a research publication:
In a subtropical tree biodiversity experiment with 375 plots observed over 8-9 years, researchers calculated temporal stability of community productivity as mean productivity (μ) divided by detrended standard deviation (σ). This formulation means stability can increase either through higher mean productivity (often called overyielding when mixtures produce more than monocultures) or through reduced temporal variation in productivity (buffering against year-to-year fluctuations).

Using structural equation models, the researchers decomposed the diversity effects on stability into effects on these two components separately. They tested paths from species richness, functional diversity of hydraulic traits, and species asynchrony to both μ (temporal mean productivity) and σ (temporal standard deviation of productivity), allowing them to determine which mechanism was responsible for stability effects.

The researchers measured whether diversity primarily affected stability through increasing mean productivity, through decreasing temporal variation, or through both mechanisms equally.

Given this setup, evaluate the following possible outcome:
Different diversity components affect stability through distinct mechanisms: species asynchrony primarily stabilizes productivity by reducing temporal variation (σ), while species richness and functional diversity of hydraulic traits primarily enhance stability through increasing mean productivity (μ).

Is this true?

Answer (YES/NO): NO